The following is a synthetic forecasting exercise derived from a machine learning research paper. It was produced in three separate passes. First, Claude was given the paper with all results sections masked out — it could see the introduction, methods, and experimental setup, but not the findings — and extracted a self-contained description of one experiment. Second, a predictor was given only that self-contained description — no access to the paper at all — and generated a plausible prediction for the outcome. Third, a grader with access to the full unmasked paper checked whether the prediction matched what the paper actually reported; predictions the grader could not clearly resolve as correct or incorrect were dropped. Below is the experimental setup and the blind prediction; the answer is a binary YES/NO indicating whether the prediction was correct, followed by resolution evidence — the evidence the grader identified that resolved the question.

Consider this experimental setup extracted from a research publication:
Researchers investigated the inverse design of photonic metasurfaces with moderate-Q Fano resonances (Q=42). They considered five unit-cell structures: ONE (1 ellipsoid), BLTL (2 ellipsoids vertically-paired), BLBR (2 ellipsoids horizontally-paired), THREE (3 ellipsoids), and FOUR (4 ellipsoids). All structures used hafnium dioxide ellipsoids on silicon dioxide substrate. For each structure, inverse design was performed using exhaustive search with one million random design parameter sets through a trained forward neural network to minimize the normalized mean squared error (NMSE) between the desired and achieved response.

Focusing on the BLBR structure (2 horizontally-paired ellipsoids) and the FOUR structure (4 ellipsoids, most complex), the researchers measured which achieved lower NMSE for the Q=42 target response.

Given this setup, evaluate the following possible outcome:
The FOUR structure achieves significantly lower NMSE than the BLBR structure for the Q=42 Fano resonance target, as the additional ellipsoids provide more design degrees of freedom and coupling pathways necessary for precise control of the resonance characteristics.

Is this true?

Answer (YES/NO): NO